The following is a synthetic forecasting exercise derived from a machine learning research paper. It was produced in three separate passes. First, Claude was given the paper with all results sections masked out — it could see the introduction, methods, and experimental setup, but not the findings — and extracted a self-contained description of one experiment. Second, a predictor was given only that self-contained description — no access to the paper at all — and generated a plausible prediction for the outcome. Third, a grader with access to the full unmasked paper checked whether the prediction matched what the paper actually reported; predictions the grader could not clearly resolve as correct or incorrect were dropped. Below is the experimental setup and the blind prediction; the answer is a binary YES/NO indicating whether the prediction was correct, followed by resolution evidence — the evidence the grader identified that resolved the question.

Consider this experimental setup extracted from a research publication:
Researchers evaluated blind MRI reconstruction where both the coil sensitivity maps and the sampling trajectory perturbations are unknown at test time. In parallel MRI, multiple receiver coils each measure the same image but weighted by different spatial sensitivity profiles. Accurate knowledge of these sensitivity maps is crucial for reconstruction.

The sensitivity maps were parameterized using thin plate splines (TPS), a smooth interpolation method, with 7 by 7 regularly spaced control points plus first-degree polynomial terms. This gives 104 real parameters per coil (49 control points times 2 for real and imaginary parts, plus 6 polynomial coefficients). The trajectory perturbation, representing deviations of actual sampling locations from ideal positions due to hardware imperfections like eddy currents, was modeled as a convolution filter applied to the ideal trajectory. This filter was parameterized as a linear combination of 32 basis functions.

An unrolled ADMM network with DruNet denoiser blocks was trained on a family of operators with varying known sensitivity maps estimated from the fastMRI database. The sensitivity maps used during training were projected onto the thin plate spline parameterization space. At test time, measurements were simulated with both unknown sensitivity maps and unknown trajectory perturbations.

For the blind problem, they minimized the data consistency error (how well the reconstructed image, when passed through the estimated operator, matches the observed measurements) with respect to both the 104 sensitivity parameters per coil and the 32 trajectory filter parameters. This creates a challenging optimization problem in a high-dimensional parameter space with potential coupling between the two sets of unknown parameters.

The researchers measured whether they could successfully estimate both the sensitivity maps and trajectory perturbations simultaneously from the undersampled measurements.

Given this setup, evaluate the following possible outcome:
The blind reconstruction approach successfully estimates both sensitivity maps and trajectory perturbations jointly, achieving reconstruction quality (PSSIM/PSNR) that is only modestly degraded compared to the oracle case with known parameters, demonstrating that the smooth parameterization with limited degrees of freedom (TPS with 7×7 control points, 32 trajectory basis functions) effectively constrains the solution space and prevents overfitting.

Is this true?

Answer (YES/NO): YES